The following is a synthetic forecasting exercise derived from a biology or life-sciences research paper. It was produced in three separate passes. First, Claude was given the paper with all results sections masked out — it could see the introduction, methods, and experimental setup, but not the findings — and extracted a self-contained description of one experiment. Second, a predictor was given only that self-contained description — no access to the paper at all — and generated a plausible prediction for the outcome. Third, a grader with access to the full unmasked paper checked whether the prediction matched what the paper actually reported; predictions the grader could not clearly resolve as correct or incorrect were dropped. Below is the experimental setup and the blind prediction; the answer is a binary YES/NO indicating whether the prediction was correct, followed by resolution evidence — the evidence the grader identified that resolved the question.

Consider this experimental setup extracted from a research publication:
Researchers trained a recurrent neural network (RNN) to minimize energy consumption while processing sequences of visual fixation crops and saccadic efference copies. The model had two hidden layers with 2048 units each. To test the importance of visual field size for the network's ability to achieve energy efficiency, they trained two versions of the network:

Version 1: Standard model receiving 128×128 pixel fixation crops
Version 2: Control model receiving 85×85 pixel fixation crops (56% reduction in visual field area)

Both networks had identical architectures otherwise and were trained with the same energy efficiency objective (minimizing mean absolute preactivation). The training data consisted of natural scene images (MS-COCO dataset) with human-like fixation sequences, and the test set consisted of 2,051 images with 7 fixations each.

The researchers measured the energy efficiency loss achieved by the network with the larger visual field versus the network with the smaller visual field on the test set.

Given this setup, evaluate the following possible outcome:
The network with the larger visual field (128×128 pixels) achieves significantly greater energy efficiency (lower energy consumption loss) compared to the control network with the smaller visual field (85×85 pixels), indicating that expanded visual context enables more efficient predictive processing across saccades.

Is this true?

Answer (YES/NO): YES